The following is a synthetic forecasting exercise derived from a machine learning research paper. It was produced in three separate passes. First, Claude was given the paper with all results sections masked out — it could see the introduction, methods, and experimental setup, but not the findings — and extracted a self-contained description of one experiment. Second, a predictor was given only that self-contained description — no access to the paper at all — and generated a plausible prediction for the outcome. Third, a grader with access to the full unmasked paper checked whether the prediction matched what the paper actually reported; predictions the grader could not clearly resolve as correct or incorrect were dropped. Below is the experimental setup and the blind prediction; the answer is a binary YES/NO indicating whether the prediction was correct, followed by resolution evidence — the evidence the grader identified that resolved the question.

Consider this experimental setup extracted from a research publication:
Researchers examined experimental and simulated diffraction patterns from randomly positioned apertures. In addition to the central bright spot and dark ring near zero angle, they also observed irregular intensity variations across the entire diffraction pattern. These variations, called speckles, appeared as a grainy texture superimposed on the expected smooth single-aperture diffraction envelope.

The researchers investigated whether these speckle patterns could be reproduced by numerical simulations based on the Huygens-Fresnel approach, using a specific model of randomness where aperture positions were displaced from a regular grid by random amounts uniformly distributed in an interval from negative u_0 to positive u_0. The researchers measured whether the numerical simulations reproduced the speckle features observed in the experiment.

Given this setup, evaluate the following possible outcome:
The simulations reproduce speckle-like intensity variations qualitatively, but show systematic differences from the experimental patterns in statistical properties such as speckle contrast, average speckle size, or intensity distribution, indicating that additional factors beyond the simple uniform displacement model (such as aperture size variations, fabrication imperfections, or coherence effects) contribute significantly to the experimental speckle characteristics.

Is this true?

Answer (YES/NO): NO